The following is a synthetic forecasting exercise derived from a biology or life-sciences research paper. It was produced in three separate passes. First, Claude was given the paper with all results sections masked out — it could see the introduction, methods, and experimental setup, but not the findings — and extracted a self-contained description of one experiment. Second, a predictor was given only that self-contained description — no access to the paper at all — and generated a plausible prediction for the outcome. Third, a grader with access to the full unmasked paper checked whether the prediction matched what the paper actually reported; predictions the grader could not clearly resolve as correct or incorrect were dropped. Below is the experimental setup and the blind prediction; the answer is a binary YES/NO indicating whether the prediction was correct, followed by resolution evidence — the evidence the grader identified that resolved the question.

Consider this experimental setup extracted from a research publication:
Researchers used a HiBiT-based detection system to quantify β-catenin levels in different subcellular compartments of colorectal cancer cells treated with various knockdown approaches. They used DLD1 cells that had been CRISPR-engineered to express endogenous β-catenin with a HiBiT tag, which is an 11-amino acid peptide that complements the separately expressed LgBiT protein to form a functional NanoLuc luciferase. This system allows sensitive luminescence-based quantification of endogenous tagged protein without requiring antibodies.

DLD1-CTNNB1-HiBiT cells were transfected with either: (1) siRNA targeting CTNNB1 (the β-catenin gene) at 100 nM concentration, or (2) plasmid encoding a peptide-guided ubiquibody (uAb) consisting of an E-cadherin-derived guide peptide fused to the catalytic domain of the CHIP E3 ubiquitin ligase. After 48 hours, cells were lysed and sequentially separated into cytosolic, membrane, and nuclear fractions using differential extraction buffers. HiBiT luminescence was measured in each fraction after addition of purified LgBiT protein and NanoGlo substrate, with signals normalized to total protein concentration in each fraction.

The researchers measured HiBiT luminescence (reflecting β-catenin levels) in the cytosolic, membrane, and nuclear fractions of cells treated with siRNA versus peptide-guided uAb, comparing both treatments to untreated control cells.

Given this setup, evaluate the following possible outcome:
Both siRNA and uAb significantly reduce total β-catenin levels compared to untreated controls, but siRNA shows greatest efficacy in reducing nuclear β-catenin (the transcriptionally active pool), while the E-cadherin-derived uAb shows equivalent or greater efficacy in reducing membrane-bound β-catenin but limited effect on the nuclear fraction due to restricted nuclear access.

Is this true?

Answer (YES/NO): NO